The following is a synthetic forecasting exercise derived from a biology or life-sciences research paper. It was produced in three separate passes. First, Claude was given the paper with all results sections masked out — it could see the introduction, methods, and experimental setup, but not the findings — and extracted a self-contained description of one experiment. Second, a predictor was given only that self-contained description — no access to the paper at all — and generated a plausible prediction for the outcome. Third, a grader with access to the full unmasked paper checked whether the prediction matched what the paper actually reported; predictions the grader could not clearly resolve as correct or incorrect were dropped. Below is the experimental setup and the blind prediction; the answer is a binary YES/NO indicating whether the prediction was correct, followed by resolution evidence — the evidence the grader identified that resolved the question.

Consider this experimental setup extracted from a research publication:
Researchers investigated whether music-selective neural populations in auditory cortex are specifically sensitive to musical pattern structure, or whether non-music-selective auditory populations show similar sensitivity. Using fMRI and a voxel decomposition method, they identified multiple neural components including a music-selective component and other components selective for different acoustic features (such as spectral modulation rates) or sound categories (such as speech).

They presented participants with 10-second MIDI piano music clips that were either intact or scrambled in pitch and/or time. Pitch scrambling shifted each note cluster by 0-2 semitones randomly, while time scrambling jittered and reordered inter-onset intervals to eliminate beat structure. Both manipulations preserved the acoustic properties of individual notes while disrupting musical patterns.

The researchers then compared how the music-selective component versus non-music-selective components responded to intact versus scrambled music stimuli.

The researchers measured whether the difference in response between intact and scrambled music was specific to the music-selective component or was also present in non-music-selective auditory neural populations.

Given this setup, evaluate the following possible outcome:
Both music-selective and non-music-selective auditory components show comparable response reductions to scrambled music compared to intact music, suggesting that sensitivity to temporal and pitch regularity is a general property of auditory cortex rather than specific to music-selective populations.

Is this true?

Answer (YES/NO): NO